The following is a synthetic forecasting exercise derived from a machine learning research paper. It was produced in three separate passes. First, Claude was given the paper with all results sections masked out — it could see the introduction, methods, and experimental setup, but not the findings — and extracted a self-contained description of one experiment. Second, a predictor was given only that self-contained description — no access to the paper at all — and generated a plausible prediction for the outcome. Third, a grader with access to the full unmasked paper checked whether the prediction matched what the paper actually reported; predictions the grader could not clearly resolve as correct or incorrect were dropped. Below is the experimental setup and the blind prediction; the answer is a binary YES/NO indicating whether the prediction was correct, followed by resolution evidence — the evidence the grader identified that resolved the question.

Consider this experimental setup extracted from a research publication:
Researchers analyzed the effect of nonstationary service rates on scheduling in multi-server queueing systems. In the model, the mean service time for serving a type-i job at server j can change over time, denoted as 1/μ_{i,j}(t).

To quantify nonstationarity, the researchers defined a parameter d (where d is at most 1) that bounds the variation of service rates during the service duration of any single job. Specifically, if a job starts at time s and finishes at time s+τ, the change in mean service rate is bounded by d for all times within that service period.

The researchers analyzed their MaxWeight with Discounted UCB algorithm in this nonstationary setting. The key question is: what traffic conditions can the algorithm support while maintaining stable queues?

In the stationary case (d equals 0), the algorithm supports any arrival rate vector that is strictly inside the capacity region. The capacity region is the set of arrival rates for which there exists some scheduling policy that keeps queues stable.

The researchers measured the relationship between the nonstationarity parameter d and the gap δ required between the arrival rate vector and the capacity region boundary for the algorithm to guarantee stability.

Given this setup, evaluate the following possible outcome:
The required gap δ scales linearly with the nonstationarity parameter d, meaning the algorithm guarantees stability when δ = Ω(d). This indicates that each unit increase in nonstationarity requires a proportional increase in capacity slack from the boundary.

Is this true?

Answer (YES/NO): YES